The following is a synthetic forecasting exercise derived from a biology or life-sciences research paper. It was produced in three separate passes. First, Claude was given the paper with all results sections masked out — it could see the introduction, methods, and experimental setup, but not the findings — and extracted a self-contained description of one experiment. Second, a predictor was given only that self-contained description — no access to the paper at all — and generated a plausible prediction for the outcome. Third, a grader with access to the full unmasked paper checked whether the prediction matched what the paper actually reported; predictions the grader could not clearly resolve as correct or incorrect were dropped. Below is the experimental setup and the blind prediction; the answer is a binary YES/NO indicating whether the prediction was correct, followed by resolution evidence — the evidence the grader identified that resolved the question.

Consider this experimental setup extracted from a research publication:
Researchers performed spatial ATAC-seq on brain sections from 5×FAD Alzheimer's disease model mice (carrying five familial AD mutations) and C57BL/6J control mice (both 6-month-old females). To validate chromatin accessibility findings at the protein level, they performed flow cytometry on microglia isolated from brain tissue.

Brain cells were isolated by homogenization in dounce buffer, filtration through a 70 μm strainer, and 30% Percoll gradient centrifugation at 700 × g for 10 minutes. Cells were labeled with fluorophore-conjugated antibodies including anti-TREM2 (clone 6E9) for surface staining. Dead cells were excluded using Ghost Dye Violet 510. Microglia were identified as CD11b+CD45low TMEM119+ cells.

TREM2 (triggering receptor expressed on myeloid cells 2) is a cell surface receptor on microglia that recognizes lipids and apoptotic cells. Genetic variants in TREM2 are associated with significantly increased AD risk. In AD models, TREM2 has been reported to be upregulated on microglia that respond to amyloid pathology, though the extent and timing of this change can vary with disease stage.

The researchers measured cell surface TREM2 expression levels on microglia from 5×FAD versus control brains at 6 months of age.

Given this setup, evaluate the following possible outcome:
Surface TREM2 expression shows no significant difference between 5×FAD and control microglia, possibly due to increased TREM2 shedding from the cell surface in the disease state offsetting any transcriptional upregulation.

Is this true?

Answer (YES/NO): NO